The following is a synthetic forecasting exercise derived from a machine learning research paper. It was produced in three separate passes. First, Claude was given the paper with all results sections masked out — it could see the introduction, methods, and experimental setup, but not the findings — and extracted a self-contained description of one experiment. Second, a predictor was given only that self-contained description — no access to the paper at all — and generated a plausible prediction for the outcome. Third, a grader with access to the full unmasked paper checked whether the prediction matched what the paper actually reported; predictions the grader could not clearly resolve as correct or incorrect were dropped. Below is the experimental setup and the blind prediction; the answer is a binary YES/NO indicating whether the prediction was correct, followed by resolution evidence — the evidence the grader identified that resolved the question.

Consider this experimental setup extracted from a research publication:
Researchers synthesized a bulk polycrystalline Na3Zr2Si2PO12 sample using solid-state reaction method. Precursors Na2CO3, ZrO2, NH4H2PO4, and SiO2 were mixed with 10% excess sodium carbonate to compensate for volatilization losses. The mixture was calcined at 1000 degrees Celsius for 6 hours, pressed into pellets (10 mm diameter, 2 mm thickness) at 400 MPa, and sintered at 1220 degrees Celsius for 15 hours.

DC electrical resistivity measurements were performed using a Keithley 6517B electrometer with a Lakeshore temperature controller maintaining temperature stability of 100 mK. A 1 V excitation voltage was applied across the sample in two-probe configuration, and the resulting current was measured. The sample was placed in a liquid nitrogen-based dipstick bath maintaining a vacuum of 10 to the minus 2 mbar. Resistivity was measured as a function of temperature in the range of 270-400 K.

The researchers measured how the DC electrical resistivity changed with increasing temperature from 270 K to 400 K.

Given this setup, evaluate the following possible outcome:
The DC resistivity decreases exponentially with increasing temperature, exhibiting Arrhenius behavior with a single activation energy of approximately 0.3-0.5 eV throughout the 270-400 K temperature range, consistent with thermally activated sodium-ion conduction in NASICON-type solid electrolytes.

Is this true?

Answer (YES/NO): NO